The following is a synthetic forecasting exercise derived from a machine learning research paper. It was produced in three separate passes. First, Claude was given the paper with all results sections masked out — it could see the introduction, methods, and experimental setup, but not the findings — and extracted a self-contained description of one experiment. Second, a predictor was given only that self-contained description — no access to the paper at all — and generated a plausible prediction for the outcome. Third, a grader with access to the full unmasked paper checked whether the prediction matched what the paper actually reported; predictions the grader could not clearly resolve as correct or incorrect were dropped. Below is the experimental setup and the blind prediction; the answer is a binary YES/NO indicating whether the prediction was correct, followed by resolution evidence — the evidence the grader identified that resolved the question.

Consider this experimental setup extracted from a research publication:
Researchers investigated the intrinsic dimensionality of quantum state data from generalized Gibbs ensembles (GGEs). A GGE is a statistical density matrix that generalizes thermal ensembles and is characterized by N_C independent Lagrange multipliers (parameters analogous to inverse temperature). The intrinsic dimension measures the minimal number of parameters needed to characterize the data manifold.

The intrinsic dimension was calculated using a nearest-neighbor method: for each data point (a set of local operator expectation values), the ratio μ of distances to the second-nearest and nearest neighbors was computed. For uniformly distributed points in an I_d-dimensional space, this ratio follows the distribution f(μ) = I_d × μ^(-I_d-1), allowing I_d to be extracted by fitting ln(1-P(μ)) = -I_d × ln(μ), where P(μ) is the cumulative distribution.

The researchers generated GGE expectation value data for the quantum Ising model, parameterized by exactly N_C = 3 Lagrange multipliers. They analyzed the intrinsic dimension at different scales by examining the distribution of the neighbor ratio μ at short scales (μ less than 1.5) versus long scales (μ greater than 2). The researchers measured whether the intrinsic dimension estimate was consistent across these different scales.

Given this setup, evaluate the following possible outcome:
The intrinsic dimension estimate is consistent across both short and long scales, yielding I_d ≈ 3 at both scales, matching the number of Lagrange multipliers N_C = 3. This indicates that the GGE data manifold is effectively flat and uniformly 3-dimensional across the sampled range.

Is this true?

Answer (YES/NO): NO